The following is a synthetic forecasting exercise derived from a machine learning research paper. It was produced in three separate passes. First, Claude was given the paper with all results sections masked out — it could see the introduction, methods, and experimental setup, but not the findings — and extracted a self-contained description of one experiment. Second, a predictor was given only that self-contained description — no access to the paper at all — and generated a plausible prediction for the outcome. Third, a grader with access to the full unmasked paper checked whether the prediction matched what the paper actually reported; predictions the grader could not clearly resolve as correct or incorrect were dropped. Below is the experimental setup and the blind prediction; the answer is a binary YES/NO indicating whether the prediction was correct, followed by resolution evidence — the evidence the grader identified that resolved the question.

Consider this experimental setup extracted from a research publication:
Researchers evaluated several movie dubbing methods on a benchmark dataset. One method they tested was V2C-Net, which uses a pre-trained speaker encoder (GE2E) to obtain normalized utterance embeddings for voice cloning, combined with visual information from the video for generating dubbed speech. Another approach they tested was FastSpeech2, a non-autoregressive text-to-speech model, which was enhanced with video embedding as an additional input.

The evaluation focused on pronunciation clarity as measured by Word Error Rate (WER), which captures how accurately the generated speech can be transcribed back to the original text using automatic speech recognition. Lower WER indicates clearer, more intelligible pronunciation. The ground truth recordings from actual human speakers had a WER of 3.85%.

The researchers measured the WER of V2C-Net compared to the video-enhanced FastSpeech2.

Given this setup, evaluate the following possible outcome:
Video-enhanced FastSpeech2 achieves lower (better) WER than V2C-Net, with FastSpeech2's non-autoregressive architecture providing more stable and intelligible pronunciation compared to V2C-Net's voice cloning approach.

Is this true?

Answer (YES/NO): YES